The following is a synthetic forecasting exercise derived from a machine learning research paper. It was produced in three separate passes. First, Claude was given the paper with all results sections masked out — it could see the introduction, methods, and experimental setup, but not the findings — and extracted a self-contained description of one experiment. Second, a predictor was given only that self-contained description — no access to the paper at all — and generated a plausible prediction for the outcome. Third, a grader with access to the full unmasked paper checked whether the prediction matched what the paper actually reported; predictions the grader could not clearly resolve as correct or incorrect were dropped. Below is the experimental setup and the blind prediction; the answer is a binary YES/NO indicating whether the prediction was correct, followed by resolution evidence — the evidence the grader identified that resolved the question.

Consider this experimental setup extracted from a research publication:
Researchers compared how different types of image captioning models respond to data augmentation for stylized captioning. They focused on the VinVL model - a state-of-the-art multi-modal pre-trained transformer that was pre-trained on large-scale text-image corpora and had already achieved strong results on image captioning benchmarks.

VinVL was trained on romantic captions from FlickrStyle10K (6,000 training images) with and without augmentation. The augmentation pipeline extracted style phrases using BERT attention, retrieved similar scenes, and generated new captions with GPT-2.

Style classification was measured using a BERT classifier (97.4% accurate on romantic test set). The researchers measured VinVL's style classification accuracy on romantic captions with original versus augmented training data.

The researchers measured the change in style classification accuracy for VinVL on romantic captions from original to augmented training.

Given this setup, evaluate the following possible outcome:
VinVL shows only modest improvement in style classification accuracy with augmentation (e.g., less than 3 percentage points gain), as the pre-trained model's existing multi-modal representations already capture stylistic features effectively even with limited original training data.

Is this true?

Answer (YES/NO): YES